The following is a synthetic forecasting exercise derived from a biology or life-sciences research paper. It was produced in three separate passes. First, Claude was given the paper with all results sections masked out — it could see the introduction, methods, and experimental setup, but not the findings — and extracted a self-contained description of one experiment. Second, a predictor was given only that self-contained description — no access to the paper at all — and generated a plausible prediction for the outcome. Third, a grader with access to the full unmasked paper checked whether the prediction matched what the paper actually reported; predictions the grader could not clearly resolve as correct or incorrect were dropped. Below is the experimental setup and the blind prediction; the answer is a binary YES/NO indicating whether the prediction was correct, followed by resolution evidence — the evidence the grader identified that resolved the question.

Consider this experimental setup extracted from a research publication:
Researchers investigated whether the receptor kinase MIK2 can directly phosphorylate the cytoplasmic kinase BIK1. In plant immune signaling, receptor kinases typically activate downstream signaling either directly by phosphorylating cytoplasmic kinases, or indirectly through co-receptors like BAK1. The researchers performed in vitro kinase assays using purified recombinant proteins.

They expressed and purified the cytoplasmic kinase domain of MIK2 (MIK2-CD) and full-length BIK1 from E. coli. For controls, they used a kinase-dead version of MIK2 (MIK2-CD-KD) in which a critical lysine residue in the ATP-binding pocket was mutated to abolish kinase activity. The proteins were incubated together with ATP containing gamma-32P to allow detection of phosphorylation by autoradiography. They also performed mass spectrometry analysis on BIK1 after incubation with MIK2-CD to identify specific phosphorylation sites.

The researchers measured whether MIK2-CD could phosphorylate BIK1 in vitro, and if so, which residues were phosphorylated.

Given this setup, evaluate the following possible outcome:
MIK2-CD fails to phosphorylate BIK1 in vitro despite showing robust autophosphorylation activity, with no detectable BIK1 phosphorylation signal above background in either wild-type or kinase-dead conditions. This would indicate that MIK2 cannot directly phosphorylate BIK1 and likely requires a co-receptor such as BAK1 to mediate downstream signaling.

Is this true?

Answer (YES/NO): NO